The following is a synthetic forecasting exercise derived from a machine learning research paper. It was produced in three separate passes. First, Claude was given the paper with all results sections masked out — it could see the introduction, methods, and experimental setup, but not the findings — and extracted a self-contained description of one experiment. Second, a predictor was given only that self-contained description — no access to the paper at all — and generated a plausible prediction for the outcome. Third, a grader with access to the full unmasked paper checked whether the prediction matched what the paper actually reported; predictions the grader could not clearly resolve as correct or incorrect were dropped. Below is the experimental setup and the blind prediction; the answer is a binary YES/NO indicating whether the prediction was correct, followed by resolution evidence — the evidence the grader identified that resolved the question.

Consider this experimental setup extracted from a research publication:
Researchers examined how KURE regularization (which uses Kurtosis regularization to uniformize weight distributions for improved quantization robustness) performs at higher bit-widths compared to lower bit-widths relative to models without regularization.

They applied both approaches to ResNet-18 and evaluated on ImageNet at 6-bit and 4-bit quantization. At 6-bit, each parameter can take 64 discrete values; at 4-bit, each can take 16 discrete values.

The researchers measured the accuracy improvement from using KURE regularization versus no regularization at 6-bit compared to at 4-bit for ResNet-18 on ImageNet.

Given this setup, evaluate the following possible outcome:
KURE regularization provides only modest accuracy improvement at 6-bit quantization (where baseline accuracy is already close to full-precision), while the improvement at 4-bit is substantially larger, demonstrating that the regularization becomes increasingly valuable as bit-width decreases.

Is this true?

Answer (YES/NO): YES